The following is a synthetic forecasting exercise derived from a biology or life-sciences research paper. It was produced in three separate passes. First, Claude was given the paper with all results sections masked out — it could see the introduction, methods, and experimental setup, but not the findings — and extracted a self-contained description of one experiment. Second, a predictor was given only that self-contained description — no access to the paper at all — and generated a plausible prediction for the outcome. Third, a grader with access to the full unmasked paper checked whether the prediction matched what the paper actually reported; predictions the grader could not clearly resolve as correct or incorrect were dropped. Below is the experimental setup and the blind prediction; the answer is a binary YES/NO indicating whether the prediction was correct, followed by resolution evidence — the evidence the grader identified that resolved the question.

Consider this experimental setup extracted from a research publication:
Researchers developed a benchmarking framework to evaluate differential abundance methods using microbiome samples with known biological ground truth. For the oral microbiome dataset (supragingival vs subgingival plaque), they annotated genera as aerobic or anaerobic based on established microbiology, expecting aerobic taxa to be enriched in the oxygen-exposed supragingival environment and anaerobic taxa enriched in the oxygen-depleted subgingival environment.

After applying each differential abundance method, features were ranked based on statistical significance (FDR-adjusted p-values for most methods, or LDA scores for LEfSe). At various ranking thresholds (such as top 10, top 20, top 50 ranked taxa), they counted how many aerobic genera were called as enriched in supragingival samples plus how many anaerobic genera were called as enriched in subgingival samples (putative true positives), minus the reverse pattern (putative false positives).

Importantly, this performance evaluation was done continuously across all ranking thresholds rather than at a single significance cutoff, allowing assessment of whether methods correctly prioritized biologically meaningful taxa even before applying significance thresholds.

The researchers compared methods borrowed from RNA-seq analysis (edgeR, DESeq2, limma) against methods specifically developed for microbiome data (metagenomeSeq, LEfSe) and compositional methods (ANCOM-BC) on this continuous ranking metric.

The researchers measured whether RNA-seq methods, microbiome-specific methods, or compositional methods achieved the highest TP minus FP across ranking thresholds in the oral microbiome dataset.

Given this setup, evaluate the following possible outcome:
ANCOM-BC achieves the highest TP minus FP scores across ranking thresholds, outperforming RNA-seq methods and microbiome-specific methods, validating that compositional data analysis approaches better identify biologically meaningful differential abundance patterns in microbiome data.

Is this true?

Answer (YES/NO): NO